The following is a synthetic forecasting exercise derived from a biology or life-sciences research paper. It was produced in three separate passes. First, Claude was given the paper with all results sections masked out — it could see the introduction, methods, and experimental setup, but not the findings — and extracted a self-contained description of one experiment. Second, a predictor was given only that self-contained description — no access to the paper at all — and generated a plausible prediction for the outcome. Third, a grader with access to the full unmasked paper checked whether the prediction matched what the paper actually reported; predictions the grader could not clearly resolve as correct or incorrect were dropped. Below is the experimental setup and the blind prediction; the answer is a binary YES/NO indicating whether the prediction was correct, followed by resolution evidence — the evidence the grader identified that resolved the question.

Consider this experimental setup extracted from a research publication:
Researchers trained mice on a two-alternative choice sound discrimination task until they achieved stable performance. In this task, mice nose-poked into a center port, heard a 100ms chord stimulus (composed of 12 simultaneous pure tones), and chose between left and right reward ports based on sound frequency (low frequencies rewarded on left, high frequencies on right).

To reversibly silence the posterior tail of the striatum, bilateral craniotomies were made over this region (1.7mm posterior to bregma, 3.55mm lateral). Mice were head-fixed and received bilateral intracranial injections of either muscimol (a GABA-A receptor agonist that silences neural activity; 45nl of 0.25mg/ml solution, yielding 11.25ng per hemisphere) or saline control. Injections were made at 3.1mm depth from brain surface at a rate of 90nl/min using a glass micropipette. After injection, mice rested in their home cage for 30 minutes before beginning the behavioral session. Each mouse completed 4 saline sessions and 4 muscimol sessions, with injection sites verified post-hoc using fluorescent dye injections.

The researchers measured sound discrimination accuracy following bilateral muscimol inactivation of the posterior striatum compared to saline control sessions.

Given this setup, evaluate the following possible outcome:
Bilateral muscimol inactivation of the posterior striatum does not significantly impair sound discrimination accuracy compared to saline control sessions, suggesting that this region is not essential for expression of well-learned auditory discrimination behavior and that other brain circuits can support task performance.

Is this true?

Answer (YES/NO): NO